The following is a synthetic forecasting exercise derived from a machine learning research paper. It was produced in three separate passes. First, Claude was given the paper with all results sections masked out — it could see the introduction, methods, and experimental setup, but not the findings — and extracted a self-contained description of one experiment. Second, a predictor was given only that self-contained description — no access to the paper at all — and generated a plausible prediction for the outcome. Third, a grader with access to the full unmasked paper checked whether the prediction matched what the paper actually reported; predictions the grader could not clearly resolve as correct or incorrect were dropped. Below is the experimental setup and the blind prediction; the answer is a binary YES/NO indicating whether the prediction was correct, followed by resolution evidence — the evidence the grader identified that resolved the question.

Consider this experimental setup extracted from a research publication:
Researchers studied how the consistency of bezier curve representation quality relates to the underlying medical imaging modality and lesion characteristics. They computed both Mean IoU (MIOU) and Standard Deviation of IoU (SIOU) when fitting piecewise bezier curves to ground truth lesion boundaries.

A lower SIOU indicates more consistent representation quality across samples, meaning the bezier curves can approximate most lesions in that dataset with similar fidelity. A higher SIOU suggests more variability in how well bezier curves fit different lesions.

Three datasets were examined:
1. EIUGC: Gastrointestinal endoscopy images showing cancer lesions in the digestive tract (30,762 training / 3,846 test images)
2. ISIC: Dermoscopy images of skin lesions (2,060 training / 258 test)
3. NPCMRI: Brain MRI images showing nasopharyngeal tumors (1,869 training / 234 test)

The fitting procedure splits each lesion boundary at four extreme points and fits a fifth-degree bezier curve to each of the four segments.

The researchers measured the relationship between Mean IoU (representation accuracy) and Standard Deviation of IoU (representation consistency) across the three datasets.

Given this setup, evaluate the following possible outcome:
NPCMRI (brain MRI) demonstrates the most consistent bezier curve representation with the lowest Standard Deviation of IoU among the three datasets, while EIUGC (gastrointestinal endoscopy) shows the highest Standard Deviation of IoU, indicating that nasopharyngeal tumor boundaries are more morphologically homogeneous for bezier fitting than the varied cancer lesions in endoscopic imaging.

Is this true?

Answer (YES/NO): NO